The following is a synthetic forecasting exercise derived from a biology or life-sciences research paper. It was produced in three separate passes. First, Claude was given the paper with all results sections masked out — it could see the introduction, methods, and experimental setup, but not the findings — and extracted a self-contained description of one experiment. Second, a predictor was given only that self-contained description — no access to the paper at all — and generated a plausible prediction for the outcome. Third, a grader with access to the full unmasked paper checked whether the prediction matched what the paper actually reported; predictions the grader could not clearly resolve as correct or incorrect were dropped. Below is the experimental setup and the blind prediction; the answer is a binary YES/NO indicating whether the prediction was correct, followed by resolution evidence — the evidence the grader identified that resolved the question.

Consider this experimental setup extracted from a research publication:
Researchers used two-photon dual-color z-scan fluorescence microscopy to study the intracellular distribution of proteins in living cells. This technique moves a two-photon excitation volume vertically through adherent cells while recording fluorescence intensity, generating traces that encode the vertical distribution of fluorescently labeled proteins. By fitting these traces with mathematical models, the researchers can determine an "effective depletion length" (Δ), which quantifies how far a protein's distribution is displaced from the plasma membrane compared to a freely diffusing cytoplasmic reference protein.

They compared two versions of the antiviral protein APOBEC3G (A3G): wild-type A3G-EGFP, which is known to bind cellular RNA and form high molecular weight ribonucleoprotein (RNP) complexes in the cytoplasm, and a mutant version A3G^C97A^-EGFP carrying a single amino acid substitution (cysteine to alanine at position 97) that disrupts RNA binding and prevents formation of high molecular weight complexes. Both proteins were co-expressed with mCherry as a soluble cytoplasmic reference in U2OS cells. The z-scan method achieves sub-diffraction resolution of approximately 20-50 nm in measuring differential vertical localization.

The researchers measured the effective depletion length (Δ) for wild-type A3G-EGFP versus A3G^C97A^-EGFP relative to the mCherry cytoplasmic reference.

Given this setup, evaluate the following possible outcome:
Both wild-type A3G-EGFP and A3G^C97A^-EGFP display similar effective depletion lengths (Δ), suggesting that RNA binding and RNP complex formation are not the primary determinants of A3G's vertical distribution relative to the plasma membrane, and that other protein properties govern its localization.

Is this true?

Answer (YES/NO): NO